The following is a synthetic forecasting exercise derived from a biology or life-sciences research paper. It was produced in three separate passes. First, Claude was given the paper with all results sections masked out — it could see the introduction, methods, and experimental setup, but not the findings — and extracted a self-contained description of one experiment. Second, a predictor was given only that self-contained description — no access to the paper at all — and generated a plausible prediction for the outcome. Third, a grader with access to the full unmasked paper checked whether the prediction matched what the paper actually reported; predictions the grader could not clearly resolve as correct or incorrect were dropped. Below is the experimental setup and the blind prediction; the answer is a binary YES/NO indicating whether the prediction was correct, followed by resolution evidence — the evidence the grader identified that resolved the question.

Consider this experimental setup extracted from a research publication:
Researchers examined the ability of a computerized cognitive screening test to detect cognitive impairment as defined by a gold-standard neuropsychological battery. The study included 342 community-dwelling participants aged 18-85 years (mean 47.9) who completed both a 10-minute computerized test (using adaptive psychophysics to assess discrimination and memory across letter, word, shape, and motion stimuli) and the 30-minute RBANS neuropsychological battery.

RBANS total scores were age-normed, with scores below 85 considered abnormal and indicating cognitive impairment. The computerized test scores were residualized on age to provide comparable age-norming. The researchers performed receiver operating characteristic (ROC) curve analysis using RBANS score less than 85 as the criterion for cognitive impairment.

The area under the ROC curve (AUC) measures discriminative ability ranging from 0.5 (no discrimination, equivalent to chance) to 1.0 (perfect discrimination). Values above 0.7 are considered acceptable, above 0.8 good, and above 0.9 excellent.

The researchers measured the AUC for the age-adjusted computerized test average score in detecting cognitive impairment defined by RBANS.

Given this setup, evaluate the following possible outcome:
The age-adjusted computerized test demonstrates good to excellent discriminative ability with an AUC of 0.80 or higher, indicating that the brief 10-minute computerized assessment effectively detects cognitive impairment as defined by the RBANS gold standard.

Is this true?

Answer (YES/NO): NO